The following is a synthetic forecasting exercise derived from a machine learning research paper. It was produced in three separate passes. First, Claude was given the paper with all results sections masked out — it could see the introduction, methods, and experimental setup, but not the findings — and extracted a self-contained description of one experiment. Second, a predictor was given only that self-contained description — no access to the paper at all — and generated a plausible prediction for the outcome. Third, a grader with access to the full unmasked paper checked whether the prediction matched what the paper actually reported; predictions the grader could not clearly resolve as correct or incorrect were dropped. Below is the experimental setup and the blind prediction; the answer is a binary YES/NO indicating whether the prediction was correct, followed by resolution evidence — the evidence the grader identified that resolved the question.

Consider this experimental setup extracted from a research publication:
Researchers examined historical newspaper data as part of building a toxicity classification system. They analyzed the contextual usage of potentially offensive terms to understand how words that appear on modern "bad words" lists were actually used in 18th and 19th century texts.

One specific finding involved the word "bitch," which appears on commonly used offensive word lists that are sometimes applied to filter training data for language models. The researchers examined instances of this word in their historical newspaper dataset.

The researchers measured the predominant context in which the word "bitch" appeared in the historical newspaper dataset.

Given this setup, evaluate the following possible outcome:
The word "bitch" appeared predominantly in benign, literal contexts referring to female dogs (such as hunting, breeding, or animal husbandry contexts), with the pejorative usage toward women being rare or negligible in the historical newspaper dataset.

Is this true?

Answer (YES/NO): YES